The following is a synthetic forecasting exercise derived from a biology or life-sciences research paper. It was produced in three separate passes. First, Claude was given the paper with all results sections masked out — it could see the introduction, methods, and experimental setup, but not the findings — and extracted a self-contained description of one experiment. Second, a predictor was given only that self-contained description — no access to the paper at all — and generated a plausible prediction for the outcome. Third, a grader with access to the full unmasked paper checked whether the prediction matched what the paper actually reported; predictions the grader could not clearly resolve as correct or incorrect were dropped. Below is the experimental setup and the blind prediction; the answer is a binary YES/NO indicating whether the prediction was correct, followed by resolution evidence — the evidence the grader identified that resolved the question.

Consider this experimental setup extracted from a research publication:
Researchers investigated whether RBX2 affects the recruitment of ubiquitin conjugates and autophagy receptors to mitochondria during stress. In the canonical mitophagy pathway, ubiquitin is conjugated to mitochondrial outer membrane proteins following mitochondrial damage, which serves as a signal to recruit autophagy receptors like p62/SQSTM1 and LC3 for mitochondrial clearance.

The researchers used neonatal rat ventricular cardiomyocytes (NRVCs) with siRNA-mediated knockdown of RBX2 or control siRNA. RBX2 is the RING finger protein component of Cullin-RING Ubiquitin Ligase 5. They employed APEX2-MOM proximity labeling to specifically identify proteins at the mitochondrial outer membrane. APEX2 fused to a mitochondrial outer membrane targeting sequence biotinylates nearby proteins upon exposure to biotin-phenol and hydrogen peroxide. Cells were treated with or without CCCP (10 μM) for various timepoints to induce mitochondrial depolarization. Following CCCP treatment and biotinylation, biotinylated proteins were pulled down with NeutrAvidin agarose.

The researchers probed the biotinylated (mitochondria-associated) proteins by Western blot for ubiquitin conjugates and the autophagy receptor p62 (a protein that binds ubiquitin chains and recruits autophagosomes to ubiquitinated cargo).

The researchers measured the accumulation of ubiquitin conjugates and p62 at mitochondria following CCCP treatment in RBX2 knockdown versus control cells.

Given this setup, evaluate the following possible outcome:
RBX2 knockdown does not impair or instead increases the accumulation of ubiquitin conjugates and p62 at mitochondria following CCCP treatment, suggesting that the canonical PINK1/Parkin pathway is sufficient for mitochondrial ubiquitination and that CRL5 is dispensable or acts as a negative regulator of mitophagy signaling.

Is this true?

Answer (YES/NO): NO